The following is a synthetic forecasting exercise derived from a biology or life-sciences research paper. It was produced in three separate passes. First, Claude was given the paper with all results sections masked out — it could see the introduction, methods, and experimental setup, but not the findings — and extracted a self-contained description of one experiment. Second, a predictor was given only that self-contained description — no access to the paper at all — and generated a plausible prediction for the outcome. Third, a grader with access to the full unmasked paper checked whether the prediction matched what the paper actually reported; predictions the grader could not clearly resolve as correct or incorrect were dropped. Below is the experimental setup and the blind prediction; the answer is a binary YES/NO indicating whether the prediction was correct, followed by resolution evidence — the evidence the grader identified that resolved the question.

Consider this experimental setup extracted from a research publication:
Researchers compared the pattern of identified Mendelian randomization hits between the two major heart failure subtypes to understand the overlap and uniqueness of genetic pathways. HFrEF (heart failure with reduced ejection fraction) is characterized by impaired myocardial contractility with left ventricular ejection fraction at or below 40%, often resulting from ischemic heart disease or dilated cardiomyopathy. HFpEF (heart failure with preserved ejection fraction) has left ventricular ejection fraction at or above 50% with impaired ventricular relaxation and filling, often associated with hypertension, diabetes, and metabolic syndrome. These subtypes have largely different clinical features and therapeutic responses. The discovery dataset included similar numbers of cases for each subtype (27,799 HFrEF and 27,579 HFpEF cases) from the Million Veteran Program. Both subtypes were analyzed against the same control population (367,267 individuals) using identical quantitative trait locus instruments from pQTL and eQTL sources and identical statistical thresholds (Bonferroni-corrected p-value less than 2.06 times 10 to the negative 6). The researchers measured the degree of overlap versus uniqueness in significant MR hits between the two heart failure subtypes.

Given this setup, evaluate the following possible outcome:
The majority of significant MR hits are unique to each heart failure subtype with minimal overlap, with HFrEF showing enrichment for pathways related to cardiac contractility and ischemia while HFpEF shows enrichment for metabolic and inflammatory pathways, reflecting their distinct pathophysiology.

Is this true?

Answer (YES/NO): NO